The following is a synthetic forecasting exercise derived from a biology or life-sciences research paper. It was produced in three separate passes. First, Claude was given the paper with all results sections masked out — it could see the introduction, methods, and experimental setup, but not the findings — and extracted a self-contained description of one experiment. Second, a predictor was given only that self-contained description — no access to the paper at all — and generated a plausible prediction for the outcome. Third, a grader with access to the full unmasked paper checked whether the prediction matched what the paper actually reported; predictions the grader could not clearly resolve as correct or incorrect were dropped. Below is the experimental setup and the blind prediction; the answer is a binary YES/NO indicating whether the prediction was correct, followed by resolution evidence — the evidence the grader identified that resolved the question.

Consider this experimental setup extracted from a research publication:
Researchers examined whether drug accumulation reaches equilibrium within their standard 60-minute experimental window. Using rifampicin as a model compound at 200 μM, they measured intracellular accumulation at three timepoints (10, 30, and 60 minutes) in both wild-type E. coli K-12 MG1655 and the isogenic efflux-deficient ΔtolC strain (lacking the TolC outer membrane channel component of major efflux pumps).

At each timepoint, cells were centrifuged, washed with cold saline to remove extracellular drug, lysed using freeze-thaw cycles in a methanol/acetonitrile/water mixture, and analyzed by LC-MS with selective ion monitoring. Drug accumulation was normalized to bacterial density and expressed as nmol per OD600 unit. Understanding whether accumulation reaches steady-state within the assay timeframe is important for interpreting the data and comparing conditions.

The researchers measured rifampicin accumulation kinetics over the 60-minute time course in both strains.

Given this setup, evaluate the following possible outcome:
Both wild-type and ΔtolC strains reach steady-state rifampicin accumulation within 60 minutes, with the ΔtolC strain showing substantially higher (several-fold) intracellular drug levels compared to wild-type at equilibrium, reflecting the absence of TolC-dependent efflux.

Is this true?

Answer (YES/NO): NO